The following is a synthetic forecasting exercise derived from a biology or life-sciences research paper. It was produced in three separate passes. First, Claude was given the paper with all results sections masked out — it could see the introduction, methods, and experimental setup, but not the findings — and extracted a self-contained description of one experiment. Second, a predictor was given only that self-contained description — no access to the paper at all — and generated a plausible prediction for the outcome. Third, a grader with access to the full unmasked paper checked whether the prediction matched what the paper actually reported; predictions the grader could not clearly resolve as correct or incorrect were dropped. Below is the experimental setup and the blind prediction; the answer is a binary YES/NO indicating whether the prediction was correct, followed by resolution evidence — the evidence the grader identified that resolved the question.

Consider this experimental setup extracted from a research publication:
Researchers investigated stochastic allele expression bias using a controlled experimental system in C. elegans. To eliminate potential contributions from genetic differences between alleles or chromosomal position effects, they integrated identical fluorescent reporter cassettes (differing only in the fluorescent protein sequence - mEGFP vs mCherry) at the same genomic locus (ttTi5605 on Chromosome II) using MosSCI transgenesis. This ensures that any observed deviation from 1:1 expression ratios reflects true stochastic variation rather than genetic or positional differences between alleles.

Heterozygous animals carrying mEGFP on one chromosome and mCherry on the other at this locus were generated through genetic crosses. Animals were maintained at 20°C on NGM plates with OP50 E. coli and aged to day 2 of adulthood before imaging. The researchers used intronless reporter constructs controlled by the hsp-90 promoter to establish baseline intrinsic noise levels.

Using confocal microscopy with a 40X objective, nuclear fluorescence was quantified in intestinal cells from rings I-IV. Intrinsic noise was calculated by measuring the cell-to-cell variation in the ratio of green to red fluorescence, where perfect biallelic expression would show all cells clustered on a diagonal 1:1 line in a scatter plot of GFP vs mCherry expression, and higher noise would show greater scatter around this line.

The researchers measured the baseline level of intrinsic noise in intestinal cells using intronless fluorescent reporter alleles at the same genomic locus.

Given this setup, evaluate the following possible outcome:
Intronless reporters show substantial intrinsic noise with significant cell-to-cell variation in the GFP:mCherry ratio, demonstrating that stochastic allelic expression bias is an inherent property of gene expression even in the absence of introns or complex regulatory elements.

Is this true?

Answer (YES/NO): YES